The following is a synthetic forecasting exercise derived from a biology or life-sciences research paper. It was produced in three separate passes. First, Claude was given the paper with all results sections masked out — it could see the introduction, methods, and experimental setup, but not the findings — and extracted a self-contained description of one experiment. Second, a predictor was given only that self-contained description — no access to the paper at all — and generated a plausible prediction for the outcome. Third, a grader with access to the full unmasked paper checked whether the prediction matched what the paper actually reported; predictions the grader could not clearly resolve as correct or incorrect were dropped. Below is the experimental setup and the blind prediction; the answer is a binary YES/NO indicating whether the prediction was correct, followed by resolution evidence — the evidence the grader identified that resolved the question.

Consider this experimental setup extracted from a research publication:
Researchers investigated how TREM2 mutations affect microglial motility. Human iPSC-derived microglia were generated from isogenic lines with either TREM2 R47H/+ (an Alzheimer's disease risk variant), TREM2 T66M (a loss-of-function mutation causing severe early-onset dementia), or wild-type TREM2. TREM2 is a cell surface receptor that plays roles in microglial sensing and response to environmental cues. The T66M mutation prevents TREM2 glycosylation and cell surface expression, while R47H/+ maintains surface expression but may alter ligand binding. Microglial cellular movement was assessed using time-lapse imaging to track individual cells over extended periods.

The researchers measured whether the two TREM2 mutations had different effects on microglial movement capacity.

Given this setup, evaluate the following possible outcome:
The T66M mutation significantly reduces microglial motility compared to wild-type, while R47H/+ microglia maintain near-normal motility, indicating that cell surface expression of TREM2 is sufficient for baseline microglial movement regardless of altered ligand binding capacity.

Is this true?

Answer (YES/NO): NO